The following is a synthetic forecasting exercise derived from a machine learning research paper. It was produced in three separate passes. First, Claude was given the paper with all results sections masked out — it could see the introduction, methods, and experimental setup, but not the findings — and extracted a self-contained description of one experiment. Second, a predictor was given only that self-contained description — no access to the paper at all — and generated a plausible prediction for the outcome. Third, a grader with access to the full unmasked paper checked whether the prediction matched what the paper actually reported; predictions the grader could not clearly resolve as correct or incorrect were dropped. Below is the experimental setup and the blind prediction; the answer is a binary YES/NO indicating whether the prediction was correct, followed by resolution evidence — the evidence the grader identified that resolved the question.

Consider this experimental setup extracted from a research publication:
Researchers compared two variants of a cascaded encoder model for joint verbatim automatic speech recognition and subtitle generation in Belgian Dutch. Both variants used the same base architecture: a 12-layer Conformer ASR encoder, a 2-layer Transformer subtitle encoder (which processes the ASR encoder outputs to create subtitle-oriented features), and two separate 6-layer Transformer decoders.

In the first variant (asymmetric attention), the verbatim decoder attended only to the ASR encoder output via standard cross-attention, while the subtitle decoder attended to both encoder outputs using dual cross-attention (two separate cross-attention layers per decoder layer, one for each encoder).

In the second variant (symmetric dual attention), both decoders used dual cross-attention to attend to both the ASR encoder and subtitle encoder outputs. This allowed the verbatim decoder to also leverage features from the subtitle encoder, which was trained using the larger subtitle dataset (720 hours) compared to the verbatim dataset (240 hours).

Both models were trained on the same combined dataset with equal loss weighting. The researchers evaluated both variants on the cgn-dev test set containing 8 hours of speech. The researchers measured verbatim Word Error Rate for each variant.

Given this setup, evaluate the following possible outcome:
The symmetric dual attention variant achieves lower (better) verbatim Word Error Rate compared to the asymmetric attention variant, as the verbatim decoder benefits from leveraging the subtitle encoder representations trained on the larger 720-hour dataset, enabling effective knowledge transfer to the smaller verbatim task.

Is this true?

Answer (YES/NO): NO